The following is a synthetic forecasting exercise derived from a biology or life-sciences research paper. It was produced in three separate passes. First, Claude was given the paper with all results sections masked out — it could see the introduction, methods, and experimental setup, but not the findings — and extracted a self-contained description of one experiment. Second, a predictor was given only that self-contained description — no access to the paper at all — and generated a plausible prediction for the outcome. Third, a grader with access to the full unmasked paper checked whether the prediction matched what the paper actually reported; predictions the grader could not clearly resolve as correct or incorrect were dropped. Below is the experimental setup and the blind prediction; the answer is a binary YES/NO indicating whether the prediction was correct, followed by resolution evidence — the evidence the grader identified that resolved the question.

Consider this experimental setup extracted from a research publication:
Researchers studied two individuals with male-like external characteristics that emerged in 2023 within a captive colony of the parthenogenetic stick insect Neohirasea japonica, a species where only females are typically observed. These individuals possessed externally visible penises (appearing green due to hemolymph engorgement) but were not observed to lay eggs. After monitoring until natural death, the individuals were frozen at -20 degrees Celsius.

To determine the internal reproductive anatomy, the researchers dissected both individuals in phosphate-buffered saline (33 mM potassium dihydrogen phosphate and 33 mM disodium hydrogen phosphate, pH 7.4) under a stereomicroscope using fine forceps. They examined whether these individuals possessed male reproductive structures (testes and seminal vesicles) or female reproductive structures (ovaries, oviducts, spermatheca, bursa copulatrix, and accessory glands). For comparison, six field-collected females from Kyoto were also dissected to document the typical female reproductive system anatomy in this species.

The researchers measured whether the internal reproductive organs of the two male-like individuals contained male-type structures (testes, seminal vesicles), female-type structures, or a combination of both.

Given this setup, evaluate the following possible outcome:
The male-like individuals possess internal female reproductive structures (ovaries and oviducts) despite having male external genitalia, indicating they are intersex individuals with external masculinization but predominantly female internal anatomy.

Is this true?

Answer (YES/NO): YES